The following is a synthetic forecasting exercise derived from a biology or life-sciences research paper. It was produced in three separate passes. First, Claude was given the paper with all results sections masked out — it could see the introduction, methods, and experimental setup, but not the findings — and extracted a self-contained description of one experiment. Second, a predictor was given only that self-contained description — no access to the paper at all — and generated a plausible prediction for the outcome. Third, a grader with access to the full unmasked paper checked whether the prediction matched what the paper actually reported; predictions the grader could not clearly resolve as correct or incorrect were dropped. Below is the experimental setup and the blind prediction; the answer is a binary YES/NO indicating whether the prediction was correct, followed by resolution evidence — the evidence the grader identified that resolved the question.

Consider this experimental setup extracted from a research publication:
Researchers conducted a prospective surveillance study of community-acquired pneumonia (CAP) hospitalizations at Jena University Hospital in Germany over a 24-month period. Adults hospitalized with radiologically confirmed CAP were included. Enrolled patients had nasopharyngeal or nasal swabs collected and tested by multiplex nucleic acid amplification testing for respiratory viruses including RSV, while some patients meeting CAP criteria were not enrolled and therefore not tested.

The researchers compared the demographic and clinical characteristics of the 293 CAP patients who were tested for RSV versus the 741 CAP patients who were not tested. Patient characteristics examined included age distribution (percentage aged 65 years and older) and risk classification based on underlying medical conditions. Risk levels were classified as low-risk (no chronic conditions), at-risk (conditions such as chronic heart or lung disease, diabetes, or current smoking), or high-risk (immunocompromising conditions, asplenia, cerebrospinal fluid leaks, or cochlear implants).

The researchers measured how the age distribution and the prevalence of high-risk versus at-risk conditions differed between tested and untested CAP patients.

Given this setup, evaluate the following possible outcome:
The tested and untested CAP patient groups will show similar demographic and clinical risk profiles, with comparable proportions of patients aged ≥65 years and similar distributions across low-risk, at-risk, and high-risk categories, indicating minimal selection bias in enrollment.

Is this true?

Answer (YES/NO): NO